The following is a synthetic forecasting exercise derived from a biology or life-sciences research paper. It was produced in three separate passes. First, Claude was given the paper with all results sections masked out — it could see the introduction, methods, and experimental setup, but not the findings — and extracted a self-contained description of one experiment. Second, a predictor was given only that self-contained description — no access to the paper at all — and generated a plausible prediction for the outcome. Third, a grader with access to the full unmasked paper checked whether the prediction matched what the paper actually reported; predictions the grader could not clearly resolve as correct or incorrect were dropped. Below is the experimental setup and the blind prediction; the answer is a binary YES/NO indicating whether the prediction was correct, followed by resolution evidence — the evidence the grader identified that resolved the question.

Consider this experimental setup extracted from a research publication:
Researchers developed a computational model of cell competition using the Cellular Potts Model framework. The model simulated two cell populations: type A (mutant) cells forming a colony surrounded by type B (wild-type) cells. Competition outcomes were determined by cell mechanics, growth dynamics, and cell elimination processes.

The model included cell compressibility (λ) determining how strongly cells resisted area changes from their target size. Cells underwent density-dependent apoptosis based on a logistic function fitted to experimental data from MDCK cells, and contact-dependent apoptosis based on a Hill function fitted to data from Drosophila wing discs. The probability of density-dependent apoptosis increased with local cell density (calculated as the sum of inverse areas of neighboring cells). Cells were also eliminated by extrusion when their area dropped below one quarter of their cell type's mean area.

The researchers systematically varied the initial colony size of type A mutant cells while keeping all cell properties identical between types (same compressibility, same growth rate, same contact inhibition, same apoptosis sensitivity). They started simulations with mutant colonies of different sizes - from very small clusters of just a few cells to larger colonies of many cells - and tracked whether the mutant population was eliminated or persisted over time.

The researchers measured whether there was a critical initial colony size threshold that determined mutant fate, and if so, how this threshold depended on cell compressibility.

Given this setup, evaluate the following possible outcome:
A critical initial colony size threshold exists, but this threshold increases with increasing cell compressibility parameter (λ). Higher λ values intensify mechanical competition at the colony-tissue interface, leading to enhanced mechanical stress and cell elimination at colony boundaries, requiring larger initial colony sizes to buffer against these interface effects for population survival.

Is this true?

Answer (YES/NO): NO